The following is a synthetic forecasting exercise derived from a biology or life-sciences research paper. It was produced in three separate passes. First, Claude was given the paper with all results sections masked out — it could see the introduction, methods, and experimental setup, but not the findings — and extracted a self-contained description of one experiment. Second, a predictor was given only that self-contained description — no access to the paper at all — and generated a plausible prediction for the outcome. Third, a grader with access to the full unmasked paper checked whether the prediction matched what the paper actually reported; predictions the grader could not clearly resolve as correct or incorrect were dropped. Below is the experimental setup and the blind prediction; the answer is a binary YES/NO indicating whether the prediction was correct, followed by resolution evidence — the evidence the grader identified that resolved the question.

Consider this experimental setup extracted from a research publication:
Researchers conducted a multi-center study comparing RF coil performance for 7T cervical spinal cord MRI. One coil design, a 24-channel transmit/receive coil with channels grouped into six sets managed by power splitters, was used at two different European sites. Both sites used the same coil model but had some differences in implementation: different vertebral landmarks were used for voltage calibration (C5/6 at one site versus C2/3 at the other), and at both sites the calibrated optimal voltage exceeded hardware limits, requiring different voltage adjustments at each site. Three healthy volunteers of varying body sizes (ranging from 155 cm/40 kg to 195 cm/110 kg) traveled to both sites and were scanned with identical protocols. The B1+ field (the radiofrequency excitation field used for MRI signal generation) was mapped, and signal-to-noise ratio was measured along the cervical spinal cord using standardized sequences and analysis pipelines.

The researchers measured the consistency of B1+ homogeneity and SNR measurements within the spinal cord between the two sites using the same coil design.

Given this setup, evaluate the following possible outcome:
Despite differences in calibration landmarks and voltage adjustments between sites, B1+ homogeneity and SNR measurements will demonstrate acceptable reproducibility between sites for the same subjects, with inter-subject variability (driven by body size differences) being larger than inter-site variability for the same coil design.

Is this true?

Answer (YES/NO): NO